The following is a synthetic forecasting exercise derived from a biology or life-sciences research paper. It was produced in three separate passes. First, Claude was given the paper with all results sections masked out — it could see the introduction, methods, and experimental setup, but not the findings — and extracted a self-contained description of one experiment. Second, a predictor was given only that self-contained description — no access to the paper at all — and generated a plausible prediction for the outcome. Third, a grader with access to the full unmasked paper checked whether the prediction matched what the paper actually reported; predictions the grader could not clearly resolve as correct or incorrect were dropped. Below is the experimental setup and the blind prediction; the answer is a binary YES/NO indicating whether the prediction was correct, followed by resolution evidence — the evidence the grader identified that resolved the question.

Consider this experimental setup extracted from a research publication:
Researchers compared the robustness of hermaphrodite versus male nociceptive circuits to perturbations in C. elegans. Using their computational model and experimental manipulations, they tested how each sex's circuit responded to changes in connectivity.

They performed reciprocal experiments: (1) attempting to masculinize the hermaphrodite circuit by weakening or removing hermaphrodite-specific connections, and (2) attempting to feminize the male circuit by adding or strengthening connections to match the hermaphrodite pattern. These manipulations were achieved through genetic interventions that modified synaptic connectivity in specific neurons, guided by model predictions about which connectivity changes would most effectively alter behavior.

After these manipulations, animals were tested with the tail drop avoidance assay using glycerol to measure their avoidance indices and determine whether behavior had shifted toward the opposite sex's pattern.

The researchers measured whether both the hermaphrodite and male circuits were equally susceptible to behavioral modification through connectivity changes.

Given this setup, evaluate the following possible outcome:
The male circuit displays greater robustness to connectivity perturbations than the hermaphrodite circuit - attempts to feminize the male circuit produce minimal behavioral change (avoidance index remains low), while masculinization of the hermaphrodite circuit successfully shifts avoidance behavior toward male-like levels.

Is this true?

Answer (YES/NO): NO